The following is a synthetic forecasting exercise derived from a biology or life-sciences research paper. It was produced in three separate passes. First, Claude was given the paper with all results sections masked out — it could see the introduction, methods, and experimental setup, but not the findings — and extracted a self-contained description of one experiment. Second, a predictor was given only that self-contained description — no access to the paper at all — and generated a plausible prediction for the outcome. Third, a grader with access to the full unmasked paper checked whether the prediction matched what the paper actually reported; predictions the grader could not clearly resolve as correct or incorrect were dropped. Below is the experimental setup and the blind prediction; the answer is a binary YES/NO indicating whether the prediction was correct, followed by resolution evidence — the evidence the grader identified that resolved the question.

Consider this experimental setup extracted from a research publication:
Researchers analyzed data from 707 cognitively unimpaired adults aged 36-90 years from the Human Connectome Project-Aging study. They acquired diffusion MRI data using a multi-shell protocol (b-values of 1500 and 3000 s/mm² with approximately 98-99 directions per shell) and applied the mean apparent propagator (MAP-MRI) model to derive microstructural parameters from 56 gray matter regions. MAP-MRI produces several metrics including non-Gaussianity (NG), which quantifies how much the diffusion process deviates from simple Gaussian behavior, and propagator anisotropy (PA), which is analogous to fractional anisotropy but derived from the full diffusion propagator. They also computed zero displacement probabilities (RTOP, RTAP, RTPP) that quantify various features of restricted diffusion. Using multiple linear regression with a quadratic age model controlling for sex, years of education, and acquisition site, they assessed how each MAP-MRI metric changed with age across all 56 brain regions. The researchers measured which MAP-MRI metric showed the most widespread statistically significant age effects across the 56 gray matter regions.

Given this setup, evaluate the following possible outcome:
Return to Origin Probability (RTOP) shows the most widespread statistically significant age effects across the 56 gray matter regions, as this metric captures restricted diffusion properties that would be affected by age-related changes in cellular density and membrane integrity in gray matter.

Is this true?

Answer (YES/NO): NO